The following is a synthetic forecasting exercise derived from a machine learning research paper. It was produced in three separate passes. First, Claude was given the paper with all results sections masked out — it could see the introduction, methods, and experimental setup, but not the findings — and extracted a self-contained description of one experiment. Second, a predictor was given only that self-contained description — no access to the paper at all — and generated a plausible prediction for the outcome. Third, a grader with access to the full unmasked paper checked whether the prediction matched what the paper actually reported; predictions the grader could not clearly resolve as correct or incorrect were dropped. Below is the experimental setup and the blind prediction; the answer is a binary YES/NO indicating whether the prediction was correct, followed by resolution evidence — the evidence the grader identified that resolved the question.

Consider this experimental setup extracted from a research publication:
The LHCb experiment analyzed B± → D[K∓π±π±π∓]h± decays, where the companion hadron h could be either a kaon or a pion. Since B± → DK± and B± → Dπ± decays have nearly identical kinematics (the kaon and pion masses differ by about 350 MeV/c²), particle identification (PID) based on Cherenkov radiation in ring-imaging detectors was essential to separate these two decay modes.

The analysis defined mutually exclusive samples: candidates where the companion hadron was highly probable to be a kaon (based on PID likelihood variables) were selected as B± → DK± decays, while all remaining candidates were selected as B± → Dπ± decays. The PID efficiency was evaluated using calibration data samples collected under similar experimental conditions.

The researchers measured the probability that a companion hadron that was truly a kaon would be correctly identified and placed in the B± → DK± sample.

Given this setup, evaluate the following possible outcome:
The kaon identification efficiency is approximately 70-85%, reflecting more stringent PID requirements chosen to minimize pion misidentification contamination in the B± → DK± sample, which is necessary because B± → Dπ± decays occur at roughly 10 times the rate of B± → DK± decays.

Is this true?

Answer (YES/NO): NO